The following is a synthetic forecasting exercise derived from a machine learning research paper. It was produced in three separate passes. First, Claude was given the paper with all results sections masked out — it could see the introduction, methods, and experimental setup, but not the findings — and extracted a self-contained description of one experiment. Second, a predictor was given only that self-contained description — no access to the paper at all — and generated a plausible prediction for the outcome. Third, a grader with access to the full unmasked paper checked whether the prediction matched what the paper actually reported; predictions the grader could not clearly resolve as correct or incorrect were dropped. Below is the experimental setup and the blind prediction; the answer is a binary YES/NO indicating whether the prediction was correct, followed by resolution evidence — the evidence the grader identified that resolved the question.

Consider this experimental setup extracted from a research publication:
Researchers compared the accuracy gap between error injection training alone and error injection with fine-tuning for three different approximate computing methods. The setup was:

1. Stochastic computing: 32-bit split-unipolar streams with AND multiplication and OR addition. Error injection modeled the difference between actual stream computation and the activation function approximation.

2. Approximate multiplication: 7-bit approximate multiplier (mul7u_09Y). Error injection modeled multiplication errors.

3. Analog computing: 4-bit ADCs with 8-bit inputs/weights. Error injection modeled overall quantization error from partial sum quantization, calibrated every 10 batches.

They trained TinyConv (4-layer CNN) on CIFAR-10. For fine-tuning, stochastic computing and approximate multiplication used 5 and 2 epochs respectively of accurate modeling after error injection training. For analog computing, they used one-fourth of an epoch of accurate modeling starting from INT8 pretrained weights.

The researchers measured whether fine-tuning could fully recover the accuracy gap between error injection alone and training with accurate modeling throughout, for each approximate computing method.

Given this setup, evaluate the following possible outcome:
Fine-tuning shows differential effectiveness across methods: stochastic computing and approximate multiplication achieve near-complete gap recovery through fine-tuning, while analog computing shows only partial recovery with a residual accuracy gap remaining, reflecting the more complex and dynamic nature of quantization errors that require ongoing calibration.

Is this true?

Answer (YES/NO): YES